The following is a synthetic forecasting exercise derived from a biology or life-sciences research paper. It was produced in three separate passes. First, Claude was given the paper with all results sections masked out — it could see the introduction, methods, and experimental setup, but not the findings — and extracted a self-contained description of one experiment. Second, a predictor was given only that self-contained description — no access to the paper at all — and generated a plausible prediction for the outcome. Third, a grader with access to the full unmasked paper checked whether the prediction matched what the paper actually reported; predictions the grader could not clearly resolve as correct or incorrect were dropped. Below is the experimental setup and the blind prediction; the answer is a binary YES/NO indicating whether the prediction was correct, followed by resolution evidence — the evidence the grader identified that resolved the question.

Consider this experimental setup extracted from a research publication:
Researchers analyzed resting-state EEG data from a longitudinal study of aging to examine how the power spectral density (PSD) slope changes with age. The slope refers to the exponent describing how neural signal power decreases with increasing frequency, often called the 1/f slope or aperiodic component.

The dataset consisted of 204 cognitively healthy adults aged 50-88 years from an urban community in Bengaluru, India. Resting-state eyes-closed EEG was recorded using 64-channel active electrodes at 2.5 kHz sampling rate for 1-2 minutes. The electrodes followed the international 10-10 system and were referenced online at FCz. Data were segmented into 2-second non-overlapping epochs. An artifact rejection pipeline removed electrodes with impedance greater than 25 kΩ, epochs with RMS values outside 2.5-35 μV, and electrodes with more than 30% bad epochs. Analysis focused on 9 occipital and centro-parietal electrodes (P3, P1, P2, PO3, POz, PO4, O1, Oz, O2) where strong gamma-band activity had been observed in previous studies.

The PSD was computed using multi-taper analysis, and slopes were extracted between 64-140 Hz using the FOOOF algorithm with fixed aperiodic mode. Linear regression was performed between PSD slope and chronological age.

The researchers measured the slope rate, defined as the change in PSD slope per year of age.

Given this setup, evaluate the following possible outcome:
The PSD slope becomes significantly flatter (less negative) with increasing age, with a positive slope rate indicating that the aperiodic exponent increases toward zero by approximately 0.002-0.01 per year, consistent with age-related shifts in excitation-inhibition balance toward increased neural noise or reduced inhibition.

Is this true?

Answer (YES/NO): NO